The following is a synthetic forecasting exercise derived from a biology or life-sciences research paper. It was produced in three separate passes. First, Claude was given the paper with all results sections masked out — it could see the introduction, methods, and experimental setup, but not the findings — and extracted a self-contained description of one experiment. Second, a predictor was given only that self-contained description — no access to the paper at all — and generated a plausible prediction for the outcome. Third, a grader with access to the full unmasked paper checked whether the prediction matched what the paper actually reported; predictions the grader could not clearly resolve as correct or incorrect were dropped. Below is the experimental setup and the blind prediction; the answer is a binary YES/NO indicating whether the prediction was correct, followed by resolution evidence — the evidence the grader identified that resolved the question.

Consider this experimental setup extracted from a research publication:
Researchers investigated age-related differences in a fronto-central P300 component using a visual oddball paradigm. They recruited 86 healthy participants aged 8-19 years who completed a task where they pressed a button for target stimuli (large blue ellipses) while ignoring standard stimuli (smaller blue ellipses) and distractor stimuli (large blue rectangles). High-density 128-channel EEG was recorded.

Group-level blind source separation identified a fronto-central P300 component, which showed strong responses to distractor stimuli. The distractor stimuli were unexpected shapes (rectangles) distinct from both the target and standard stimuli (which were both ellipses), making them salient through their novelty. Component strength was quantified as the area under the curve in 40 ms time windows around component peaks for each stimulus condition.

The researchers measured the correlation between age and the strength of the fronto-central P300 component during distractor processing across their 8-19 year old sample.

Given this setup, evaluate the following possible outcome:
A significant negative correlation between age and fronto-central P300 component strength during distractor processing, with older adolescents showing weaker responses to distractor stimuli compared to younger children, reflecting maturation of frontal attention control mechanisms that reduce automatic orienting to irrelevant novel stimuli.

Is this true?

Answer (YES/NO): NO